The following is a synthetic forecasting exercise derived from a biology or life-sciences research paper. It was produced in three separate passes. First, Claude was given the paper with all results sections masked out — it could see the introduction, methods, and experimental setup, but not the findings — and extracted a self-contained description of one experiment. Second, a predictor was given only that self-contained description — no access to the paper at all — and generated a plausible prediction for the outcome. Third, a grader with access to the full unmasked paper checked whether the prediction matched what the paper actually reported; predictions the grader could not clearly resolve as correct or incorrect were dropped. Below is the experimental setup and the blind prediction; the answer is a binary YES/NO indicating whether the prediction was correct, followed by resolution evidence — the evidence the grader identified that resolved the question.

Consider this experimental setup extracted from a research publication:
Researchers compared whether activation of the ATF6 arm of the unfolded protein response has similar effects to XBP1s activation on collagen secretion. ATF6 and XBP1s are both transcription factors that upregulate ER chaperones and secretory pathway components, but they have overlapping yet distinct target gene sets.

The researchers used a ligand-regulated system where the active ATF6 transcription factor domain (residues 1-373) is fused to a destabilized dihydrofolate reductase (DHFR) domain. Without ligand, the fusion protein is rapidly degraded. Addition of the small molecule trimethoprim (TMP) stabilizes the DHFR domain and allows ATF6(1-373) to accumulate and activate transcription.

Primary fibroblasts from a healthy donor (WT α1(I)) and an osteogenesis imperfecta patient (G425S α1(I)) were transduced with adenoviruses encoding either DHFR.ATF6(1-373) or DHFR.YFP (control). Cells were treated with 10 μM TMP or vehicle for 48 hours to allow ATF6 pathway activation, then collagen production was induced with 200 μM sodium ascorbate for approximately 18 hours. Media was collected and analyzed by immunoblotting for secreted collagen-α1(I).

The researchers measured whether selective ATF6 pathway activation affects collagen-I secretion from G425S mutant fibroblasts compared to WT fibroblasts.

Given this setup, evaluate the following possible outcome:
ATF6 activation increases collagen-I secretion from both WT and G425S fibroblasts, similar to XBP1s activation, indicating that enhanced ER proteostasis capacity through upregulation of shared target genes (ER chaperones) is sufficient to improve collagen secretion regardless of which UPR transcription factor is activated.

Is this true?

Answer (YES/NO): NO